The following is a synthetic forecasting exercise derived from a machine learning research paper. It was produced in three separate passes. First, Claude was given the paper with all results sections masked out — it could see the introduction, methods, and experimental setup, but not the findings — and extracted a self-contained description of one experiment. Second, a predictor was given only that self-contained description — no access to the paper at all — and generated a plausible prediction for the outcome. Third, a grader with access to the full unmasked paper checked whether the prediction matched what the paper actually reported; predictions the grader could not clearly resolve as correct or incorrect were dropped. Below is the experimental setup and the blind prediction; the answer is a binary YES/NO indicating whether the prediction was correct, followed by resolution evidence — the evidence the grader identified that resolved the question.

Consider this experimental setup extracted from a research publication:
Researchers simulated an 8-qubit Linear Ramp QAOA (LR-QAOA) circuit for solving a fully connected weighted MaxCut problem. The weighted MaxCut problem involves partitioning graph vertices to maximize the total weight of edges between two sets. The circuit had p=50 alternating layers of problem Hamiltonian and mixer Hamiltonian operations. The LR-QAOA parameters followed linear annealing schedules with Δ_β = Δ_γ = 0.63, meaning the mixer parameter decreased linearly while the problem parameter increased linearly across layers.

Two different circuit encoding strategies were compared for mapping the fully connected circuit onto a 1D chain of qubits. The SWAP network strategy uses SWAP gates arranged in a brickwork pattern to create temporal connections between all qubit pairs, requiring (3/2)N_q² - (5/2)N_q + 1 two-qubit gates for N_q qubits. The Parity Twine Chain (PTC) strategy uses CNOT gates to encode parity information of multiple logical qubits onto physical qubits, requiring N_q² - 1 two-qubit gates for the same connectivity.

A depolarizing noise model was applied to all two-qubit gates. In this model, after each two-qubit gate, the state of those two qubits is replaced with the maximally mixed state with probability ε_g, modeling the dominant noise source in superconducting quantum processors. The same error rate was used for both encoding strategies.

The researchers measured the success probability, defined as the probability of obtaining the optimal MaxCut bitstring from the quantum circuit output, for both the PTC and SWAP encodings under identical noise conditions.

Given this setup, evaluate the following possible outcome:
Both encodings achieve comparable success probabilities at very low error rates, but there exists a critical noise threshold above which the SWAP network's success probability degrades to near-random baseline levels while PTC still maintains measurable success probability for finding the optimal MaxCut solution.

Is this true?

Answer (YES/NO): NO